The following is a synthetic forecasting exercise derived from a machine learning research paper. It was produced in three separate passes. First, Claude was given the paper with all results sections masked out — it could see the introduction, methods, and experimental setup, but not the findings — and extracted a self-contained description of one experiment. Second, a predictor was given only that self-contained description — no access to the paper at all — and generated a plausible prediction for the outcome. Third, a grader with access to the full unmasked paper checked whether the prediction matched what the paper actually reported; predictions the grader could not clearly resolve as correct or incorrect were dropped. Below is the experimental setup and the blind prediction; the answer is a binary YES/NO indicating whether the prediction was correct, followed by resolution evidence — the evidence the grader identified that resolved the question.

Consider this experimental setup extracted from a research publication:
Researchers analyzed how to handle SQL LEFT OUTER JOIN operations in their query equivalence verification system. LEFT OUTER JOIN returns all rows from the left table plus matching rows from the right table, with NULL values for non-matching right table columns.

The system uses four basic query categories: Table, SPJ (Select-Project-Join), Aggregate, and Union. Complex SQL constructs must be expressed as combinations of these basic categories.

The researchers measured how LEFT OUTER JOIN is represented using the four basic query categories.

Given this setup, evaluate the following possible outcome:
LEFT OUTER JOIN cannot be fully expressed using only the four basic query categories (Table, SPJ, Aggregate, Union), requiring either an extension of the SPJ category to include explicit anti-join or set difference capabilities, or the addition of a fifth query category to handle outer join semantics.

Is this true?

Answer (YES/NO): NO